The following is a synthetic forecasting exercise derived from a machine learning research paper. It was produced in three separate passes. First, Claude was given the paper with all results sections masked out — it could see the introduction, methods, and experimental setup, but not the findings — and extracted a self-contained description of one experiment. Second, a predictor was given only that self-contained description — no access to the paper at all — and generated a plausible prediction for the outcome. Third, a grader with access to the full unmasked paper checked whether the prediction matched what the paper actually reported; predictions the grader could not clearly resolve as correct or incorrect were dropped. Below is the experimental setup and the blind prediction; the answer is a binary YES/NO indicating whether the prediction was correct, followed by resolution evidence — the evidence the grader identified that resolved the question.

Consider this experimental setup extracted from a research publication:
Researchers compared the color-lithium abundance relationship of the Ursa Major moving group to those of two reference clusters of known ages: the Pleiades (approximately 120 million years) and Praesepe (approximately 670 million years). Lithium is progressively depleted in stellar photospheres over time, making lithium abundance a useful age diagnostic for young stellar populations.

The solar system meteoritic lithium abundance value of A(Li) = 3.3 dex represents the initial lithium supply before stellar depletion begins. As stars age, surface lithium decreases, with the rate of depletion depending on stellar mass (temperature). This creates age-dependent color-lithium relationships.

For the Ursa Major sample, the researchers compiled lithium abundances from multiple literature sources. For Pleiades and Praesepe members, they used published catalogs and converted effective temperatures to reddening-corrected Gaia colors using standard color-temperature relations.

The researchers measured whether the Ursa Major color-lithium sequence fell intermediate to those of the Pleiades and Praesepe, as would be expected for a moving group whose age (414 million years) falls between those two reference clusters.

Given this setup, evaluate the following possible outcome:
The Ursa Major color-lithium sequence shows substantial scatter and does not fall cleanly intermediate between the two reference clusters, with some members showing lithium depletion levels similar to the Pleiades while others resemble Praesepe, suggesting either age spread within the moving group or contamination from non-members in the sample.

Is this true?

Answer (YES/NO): NO